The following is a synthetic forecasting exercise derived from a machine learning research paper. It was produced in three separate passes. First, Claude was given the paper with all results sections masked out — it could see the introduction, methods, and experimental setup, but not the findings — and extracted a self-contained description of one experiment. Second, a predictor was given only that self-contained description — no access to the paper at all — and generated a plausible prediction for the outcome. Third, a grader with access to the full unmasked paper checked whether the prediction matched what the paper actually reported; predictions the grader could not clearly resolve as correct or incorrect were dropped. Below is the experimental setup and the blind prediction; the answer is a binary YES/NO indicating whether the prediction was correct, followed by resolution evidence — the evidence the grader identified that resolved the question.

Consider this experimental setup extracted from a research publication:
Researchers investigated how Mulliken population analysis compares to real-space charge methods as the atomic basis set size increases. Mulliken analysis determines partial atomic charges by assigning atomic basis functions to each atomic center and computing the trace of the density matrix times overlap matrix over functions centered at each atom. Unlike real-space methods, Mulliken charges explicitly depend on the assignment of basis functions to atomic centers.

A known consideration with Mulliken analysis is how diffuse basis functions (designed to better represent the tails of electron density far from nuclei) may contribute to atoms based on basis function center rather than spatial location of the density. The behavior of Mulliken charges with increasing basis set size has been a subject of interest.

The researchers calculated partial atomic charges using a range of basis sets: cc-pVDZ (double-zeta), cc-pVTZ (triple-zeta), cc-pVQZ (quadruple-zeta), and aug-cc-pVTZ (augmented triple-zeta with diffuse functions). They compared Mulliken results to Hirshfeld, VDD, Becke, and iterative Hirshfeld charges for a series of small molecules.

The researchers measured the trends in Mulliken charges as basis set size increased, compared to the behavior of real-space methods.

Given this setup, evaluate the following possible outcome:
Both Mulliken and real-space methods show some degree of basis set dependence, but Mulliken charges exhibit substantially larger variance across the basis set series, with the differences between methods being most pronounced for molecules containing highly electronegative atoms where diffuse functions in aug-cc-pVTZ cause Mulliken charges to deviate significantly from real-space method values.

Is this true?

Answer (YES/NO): NO